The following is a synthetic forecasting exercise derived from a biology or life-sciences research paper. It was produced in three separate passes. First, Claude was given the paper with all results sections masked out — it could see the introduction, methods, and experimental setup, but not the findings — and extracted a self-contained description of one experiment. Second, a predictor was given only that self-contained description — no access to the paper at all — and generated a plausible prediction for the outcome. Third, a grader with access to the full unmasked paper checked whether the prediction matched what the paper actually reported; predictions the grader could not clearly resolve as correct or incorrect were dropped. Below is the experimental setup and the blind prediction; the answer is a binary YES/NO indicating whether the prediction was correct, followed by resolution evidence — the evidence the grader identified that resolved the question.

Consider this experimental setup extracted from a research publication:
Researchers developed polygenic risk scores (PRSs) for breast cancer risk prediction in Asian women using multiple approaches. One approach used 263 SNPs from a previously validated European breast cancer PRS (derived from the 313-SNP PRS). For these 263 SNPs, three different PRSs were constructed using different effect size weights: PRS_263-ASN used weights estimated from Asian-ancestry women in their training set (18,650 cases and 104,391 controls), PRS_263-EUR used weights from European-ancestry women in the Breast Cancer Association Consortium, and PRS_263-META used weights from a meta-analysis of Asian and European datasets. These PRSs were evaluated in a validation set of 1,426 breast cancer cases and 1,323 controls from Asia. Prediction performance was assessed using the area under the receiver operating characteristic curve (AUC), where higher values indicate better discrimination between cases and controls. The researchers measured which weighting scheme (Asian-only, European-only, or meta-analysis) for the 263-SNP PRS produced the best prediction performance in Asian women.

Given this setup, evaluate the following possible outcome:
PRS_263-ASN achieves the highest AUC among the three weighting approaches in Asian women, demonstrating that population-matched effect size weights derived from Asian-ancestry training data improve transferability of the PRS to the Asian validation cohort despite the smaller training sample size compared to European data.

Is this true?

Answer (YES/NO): NO